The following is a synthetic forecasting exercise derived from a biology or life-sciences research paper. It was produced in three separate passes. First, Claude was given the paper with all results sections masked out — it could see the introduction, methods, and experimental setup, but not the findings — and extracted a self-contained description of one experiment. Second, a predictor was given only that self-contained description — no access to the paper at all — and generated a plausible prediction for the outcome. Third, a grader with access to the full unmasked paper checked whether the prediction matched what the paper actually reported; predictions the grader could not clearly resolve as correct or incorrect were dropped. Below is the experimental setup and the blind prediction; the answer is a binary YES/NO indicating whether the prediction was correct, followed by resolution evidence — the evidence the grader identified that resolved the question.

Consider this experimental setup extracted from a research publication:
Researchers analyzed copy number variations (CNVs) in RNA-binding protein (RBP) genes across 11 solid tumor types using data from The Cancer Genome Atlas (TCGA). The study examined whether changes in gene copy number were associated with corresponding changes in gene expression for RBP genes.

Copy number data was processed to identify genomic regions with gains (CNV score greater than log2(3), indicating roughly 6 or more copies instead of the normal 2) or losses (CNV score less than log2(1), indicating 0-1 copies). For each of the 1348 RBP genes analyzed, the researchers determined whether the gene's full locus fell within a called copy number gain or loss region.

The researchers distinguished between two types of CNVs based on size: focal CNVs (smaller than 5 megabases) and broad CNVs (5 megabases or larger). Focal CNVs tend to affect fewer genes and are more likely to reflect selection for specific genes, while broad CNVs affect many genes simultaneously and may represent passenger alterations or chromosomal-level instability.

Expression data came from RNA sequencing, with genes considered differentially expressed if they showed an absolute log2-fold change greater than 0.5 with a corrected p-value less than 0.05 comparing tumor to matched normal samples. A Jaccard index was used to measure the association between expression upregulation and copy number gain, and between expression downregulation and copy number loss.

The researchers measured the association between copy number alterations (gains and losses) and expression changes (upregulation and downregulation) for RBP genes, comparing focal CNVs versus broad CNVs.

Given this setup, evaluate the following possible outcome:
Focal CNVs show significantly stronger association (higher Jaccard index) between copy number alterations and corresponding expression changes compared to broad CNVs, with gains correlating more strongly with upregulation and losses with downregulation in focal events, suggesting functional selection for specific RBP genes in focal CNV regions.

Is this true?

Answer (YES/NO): NO